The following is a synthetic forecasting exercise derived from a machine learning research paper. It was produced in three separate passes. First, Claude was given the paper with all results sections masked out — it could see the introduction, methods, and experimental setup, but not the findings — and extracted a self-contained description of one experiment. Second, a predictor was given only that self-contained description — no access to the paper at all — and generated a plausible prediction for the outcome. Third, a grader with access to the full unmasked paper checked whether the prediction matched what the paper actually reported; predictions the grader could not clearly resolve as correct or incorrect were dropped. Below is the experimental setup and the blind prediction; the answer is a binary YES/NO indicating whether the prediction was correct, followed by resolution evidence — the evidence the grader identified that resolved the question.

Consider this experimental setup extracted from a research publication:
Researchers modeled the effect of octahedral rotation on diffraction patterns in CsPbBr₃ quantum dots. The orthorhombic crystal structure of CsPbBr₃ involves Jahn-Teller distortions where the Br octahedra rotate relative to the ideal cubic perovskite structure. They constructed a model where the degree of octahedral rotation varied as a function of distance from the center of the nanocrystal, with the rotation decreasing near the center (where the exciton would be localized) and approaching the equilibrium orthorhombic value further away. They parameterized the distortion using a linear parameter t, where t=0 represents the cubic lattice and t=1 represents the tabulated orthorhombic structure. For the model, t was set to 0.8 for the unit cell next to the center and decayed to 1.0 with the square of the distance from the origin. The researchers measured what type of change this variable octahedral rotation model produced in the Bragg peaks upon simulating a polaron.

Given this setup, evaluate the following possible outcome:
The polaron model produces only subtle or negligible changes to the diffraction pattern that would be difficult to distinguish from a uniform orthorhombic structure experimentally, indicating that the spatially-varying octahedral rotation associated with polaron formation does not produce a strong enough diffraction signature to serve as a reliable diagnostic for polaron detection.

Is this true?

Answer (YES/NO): NO